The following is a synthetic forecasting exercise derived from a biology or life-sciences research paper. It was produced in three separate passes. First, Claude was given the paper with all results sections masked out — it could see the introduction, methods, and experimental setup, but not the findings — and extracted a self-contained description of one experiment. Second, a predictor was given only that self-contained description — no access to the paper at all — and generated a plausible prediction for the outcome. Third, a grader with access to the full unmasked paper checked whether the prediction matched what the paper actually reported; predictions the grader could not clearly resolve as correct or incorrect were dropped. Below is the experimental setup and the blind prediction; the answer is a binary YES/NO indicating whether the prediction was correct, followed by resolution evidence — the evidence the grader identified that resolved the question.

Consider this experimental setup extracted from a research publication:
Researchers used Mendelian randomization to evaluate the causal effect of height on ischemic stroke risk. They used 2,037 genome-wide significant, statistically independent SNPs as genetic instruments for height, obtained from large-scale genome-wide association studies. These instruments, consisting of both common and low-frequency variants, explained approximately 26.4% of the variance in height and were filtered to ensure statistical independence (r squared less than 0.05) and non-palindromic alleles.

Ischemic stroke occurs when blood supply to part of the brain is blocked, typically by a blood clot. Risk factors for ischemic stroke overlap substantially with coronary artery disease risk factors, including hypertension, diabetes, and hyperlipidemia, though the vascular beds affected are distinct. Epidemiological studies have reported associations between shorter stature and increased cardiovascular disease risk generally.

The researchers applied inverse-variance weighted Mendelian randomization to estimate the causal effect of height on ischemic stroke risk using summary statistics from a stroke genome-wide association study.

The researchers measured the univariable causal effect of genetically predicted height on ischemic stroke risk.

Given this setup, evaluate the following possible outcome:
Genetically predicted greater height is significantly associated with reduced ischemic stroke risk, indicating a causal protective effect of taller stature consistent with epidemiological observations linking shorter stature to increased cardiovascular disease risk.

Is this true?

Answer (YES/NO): YES